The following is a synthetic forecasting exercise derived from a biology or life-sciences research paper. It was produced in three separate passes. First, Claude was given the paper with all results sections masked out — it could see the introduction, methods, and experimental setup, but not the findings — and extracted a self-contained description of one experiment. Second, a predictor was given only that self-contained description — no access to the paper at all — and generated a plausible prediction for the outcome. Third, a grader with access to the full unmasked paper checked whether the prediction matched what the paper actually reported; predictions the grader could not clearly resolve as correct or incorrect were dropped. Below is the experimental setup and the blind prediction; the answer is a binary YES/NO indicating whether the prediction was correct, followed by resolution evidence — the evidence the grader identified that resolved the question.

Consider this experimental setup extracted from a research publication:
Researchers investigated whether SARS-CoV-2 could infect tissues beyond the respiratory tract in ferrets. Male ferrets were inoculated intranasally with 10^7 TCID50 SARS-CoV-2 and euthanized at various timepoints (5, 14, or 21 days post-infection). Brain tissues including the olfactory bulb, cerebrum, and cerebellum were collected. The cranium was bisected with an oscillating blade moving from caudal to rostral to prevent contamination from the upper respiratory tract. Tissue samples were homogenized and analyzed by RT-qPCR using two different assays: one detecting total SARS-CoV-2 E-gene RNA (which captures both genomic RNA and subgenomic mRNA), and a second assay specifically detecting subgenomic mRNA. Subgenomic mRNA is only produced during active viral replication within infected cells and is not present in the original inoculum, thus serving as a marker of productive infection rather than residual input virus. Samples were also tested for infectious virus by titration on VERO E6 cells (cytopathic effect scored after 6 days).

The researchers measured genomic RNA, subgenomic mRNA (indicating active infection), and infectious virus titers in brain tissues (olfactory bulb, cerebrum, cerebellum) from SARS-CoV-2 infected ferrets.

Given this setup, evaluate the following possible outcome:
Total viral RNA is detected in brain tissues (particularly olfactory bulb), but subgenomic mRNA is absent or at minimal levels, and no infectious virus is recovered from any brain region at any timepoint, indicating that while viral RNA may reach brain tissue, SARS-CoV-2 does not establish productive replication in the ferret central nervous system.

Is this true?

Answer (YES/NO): NO